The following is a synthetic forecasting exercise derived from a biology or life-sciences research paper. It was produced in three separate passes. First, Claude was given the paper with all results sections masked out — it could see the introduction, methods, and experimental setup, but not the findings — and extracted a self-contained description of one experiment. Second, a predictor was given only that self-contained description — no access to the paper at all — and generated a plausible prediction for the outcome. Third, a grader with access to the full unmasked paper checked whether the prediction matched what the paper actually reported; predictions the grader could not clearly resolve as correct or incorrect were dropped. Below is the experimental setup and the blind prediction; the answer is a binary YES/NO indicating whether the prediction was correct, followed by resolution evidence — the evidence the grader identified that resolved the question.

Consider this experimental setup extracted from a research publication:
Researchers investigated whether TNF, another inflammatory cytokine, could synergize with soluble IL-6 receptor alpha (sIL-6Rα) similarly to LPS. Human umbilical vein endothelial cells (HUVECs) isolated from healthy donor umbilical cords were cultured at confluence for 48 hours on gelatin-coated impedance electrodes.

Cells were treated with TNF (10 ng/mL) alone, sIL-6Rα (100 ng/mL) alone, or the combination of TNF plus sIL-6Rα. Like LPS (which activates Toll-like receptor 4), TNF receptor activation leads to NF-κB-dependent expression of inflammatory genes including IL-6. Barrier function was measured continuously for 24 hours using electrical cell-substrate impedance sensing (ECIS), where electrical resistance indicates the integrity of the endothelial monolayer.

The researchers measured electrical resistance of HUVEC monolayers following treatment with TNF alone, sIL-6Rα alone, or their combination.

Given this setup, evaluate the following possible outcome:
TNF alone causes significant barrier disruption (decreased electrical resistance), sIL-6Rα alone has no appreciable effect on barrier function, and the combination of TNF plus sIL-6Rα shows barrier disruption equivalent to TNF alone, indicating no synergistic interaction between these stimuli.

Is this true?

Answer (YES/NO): NO